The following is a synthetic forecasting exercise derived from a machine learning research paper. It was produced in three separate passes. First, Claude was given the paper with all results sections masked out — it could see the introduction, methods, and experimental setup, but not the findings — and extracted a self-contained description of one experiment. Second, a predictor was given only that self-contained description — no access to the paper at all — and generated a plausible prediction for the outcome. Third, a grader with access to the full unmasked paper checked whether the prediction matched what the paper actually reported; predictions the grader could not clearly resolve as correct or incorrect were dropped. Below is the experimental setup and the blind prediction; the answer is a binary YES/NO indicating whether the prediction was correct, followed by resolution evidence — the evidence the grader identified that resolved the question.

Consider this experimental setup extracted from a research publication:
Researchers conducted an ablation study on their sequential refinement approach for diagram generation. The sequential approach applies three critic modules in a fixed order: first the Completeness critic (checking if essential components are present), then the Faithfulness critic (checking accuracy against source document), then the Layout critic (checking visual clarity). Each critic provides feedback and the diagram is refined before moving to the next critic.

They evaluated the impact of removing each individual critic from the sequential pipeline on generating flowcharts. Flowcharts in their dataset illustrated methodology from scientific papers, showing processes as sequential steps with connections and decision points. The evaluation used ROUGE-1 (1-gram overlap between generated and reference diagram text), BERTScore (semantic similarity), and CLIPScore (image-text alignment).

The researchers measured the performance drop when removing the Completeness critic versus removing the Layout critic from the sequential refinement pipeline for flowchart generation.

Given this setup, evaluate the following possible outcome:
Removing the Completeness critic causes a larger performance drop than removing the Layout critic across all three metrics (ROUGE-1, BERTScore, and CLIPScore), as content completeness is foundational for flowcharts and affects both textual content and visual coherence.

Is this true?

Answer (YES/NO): YES